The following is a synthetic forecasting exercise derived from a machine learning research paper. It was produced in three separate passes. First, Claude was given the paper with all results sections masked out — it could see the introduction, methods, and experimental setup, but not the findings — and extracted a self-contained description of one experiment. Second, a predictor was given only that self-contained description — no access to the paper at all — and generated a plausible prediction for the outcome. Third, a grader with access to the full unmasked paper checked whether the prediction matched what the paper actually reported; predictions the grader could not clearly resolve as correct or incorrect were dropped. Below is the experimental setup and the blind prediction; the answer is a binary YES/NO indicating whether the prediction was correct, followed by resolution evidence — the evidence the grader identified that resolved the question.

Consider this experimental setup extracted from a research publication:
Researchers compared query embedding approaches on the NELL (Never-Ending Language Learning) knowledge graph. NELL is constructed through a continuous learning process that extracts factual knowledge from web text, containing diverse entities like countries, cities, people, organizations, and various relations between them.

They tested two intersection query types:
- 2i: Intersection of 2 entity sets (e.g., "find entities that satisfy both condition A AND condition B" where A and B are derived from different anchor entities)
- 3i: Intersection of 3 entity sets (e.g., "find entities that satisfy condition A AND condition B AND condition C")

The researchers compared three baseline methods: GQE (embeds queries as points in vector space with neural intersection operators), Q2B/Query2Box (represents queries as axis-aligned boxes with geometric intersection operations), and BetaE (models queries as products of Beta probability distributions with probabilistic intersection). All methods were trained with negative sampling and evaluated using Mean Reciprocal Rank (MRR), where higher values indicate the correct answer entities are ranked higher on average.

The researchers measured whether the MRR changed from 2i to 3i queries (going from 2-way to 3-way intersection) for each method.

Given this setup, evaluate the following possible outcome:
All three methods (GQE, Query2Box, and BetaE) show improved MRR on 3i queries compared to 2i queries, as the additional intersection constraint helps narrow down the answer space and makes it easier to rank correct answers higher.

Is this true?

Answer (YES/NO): YES